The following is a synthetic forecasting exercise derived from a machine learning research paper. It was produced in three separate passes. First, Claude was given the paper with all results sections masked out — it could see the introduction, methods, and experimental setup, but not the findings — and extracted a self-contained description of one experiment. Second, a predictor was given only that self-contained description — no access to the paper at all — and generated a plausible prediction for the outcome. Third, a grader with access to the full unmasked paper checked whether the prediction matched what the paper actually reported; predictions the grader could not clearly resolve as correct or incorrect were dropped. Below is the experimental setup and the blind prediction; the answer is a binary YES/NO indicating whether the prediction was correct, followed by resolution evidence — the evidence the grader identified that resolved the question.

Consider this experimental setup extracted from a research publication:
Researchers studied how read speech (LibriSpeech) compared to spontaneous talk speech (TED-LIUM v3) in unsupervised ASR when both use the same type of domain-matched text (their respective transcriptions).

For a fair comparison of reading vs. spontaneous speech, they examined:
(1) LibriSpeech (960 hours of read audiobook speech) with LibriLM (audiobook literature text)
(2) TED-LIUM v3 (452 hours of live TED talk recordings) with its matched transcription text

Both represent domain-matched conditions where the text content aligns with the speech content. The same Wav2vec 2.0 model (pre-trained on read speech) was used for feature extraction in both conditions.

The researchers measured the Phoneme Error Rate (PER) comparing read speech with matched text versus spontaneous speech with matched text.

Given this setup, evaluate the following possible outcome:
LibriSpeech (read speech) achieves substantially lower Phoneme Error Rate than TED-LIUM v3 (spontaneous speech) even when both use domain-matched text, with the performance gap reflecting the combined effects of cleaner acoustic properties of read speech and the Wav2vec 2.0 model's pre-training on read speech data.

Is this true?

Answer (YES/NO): NO